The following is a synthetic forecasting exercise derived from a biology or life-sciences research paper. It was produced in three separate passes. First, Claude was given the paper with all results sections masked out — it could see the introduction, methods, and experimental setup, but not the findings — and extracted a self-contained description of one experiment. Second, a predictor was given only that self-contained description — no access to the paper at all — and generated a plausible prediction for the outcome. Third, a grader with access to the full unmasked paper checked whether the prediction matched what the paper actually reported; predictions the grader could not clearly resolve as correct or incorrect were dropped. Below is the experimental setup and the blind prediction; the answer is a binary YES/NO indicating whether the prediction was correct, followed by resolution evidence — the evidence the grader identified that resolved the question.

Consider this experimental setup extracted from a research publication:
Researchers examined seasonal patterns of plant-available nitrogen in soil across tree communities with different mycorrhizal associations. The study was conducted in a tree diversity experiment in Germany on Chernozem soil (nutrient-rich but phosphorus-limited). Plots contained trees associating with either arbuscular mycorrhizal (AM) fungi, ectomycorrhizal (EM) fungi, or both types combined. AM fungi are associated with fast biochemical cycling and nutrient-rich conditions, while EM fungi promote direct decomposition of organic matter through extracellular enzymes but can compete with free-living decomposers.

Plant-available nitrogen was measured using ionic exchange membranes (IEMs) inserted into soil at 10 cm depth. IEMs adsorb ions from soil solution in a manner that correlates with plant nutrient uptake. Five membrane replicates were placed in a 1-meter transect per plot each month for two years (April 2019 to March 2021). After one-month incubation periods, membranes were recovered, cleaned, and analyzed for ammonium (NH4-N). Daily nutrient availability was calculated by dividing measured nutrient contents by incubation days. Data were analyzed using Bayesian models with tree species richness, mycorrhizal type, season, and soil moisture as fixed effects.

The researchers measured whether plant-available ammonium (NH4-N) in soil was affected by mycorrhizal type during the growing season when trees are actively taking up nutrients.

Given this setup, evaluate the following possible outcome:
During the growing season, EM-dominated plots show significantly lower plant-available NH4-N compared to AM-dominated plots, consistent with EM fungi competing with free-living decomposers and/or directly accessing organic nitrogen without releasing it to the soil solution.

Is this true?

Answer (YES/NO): NO